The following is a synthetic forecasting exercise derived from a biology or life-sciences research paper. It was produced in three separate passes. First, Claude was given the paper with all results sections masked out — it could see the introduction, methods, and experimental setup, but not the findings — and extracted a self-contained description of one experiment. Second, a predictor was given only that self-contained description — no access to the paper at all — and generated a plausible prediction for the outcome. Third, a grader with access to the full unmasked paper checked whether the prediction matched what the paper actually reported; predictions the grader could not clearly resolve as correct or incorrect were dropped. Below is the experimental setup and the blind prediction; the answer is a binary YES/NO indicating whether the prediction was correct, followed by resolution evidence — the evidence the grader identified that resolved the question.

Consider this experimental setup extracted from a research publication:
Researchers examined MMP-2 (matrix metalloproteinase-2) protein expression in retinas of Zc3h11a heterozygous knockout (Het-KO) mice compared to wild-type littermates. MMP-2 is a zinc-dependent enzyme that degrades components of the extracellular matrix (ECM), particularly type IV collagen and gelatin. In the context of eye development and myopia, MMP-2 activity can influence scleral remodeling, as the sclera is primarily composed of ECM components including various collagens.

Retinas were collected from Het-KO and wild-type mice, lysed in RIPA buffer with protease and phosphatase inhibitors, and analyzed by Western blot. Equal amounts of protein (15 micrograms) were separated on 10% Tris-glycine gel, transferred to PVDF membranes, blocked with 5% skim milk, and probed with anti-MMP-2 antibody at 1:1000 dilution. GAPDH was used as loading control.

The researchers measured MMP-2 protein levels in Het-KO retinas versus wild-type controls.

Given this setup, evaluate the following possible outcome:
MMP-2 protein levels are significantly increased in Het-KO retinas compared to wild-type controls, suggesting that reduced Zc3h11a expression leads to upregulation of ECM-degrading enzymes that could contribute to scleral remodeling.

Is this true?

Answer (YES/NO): YES